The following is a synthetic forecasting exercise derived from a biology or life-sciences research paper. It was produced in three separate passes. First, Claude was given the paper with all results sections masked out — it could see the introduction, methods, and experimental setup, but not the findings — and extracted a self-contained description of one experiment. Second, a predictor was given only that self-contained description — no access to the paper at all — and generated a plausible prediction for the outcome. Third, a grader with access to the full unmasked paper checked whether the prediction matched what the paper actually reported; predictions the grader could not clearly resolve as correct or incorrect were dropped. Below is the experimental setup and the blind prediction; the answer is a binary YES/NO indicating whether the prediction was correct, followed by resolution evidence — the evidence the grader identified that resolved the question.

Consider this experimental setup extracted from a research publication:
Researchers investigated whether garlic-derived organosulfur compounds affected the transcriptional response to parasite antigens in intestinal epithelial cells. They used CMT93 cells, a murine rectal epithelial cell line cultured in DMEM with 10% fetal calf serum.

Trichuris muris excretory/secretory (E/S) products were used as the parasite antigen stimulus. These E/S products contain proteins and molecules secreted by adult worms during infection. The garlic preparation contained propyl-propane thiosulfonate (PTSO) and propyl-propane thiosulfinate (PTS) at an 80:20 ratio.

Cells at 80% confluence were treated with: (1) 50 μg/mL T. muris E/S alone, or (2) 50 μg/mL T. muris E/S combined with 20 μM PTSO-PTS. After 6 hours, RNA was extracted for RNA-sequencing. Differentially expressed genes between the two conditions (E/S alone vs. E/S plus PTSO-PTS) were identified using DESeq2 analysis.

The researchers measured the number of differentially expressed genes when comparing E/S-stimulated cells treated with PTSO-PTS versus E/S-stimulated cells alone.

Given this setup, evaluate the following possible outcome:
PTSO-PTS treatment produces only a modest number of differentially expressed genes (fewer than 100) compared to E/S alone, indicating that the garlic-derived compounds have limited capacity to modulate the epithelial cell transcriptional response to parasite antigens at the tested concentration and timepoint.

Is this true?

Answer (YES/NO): NO